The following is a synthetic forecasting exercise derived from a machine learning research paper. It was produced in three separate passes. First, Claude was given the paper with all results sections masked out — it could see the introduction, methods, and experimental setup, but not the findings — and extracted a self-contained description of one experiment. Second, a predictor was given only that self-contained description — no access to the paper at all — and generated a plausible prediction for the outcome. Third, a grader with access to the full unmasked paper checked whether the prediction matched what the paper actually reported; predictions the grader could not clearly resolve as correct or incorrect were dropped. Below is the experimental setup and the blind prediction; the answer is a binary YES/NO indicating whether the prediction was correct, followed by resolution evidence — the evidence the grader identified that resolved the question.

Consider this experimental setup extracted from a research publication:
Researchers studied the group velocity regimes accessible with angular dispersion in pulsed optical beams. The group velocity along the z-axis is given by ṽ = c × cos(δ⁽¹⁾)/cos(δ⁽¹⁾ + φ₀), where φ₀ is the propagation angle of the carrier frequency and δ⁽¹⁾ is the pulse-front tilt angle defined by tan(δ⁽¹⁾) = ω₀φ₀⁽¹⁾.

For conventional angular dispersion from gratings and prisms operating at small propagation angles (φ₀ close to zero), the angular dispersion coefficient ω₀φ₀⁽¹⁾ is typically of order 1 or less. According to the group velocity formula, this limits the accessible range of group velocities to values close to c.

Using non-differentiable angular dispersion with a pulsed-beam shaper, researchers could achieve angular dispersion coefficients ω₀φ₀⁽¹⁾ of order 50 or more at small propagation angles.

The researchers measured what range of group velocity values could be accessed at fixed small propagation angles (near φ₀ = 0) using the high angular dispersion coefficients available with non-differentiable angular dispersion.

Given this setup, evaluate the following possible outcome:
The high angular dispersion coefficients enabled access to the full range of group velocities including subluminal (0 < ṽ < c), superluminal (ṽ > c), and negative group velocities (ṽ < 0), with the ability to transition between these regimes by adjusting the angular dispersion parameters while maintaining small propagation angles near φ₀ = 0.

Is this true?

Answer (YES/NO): NO